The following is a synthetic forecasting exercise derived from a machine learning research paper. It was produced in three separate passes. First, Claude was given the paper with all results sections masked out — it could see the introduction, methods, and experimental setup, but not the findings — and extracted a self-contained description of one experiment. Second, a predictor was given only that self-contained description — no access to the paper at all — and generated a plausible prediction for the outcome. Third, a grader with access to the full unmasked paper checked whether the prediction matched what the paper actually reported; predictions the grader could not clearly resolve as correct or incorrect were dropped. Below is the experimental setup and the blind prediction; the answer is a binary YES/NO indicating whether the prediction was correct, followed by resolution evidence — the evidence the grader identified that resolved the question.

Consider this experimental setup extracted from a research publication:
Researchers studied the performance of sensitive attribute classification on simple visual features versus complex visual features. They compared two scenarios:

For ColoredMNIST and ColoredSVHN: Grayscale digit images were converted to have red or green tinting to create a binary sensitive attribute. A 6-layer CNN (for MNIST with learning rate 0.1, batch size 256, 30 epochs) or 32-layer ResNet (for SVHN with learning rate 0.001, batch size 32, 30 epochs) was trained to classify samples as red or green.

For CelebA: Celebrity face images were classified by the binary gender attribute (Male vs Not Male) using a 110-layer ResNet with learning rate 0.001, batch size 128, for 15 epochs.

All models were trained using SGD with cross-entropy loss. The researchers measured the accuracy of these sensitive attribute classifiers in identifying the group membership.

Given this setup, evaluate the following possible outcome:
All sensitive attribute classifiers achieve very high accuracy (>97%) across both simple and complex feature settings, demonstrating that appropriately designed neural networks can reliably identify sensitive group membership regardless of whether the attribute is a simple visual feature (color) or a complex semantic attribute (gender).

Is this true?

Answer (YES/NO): YES